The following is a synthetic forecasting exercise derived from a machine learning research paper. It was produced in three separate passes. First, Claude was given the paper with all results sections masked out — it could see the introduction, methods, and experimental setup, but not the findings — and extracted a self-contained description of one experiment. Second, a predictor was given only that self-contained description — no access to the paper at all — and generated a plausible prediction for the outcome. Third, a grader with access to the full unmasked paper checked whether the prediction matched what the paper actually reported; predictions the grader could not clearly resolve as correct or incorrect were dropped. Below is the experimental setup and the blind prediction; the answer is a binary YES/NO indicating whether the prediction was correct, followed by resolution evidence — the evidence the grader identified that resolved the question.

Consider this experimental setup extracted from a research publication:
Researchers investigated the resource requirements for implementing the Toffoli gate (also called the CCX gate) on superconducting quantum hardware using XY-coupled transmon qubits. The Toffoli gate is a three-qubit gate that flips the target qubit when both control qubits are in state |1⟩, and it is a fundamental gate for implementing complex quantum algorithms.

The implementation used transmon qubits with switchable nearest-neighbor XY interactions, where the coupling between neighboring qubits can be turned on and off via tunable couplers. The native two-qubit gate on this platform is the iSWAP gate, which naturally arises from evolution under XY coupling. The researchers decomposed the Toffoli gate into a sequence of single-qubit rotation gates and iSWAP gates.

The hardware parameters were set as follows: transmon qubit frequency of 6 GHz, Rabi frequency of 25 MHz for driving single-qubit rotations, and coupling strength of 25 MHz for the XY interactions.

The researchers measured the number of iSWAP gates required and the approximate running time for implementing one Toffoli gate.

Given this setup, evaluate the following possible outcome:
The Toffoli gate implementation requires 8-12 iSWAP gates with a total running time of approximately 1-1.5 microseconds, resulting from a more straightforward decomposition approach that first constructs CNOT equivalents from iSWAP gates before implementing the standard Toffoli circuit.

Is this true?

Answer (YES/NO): NO